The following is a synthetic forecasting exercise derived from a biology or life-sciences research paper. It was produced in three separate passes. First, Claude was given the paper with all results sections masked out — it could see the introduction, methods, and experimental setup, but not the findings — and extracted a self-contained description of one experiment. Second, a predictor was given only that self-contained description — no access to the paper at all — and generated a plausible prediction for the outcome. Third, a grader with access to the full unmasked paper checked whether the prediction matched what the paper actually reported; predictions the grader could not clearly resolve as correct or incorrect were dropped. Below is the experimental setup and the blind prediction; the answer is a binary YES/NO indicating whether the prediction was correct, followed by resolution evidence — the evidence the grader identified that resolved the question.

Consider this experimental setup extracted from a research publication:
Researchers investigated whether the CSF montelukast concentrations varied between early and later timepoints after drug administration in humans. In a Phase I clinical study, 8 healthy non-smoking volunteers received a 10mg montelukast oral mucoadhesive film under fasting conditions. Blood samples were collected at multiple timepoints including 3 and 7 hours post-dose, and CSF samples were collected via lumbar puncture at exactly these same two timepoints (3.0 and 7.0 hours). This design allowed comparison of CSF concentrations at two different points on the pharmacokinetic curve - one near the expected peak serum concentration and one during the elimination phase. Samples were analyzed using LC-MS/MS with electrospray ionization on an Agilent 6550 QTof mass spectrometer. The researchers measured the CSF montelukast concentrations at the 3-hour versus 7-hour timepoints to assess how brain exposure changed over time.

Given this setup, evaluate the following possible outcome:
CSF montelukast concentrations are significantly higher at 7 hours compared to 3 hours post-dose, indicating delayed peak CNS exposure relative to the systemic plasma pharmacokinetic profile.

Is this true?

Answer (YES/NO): NO